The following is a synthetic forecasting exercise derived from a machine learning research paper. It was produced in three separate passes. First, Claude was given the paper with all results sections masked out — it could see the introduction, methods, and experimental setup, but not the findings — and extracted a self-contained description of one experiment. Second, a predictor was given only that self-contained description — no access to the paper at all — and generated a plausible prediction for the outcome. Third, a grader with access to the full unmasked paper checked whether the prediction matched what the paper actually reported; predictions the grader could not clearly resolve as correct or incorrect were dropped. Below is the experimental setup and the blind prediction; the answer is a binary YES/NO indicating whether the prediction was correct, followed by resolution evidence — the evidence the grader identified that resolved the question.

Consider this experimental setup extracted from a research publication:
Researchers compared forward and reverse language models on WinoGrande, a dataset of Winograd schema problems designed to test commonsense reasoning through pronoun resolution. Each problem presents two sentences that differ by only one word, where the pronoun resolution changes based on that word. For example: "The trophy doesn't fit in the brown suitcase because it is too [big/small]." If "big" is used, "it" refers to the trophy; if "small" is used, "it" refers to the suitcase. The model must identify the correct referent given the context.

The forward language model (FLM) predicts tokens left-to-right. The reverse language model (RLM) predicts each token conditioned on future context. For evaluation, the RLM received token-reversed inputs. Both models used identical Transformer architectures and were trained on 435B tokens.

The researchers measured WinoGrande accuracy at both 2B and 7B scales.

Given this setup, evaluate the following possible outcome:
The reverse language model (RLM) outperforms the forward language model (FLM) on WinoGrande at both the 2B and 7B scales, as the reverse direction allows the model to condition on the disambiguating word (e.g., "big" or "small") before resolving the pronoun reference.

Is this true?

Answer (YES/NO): NO